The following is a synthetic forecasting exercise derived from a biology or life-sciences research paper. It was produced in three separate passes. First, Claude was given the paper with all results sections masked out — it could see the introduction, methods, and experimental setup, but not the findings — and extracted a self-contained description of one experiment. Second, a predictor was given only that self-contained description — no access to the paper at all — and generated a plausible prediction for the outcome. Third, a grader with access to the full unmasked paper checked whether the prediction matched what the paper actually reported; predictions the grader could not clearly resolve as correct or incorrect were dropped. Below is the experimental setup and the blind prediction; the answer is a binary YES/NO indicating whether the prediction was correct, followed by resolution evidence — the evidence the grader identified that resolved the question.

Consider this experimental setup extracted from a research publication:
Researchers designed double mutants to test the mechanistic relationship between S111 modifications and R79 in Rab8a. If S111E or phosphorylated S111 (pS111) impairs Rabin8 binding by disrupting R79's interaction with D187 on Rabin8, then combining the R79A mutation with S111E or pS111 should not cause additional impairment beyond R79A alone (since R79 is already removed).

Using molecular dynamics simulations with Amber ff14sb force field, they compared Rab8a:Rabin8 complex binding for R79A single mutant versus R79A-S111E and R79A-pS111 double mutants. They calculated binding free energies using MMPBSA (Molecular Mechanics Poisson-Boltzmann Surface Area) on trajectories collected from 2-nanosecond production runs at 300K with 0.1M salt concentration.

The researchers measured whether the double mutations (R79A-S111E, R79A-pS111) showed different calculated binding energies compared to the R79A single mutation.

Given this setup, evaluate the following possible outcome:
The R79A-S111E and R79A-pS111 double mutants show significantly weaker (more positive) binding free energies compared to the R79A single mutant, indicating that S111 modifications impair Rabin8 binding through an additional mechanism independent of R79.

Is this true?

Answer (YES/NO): YES